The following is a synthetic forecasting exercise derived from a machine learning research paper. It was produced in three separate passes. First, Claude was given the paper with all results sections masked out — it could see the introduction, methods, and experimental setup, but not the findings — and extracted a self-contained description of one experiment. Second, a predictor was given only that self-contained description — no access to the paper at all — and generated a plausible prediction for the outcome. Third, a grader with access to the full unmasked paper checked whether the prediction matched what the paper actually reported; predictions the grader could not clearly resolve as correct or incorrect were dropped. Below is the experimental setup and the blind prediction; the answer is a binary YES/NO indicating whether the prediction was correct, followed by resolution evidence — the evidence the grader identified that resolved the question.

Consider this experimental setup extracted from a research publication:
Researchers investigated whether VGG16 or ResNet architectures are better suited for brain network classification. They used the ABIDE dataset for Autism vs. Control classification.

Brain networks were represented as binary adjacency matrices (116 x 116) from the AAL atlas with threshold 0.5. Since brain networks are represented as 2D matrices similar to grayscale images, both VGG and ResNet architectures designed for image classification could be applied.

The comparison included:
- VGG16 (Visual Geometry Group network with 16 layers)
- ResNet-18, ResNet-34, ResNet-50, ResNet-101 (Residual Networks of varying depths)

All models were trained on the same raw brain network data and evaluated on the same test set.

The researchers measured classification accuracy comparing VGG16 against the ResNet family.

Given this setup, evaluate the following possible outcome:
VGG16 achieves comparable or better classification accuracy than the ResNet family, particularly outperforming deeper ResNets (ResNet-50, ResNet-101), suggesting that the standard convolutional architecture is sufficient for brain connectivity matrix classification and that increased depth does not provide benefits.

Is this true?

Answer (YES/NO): NO